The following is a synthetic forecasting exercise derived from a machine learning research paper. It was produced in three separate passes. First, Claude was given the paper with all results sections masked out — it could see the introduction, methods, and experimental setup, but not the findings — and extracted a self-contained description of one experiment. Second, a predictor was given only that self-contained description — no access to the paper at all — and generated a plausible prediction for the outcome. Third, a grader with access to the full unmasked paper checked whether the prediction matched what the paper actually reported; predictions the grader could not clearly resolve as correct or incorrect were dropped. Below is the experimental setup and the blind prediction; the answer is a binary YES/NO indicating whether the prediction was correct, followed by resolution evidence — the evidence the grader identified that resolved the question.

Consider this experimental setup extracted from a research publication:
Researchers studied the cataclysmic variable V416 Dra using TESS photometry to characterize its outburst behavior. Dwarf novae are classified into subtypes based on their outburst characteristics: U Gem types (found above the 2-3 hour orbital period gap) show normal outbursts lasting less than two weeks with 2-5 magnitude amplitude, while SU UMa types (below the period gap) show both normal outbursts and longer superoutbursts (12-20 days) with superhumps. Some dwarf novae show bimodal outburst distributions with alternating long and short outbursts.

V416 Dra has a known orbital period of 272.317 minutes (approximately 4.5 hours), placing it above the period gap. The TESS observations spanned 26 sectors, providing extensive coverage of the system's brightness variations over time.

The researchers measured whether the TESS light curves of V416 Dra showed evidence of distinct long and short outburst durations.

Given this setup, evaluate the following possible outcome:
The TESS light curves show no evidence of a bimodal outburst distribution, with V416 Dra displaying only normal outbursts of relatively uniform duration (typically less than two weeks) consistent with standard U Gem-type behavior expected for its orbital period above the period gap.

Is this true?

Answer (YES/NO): NO